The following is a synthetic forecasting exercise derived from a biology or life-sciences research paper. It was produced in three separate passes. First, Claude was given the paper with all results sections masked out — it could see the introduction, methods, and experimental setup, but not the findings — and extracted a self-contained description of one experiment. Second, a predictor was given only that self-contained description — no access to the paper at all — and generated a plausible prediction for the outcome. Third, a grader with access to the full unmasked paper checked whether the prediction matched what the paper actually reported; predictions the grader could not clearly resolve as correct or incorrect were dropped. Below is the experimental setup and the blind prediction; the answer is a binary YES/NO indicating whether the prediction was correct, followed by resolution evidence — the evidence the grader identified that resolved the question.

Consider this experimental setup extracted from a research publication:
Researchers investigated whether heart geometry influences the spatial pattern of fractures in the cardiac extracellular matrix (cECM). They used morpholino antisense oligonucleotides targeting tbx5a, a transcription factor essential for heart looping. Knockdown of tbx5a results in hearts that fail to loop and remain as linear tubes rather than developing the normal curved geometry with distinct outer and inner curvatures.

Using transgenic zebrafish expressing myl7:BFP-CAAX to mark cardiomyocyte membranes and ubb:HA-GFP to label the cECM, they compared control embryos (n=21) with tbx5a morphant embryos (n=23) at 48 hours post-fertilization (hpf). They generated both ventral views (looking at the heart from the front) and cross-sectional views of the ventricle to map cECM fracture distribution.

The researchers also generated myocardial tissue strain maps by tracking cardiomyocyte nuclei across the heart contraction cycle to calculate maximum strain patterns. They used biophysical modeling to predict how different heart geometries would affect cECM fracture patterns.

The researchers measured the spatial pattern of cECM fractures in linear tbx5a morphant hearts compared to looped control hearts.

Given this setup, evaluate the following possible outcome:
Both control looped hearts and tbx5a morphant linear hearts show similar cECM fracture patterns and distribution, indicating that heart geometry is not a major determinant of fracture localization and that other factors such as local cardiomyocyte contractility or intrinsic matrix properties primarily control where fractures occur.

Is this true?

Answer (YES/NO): NO